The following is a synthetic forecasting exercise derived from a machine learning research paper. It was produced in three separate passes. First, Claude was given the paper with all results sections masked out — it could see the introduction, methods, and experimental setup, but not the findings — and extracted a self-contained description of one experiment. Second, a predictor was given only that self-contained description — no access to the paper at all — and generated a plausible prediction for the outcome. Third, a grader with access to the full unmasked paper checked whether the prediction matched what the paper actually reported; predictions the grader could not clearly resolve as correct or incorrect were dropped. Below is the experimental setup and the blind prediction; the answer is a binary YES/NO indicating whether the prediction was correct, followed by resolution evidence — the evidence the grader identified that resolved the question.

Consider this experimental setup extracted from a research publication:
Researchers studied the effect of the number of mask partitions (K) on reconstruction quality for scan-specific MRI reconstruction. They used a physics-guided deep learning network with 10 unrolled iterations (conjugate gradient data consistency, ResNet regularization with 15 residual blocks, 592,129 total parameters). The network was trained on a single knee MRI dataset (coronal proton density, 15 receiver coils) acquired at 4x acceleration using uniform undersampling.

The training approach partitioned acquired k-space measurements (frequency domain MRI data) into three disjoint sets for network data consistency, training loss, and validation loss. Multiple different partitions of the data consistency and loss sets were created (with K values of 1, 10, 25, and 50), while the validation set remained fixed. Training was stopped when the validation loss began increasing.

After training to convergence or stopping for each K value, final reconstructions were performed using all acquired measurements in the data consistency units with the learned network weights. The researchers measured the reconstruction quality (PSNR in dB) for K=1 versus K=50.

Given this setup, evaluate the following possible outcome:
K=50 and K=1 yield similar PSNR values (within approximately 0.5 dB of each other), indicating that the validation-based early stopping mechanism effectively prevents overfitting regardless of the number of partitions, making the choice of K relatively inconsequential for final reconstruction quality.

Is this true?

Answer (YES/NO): NO